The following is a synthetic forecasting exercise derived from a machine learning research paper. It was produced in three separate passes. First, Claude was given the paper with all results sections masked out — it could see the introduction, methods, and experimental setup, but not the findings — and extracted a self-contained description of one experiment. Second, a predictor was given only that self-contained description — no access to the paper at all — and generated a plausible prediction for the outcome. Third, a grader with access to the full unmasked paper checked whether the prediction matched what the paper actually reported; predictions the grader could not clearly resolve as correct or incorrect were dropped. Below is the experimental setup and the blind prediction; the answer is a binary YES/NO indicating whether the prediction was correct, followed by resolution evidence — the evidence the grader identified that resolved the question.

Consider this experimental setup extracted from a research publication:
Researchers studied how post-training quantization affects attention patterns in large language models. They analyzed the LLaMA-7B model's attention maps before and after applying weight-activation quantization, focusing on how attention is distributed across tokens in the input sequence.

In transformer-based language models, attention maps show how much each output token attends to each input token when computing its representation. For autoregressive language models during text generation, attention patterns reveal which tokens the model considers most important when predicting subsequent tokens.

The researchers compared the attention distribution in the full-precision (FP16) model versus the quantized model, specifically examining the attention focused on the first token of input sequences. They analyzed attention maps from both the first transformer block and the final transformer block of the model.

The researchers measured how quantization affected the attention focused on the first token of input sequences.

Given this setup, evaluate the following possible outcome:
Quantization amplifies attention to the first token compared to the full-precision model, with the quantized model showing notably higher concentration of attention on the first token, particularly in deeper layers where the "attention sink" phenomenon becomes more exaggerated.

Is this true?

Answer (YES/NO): NO